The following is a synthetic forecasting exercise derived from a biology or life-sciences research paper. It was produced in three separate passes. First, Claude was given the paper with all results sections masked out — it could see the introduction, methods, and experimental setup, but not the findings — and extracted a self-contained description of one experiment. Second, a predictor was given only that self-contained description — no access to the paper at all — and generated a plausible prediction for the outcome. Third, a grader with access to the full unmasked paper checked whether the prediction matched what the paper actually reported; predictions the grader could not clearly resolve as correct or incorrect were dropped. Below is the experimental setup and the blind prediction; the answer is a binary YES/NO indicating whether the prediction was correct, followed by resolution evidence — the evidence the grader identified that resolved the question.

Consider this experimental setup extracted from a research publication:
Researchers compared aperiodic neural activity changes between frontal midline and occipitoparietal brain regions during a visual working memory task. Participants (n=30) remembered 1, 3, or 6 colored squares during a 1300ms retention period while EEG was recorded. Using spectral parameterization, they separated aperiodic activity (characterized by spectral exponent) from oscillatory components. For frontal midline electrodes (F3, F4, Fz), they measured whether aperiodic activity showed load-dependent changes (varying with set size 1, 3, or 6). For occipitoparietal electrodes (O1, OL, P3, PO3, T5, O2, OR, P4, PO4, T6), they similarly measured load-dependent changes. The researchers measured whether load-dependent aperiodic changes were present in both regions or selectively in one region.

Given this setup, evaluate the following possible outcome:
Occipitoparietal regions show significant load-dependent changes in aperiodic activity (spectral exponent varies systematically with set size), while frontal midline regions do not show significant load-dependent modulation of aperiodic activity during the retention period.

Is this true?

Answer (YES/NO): YES